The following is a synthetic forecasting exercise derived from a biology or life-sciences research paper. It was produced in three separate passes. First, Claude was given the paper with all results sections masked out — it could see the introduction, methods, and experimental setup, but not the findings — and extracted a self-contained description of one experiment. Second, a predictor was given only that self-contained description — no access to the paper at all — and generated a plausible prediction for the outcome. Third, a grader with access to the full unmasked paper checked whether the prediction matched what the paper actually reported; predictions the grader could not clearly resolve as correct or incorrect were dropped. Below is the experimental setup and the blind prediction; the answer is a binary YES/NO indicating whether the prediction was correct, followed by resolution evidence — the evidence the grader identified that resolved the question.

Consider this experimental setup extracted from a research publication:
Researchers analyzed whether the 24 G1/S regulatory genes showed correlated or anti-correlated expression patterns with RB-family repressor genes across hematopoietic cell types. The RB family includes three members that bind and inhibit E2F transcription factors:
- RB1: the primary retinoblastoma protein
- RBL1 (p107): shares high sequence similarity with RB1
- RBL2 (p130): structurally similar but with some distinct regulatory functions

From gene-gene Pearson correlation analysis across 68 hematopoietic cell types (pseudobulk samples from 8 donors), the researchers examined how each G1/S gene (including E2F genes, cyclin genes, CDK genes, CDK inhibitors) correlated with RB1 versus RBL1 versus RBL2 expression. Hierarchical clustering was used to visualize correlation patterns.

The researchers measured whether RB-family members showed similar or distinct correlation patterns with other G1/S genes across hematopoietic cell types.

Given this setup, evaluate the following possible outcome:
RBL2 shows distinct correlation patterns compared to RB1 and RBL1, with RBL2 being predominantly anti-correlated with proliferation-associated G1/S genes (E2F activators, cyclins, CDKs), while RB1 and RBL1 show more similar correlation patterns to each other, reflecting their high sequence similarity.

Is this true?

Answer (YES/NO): NO